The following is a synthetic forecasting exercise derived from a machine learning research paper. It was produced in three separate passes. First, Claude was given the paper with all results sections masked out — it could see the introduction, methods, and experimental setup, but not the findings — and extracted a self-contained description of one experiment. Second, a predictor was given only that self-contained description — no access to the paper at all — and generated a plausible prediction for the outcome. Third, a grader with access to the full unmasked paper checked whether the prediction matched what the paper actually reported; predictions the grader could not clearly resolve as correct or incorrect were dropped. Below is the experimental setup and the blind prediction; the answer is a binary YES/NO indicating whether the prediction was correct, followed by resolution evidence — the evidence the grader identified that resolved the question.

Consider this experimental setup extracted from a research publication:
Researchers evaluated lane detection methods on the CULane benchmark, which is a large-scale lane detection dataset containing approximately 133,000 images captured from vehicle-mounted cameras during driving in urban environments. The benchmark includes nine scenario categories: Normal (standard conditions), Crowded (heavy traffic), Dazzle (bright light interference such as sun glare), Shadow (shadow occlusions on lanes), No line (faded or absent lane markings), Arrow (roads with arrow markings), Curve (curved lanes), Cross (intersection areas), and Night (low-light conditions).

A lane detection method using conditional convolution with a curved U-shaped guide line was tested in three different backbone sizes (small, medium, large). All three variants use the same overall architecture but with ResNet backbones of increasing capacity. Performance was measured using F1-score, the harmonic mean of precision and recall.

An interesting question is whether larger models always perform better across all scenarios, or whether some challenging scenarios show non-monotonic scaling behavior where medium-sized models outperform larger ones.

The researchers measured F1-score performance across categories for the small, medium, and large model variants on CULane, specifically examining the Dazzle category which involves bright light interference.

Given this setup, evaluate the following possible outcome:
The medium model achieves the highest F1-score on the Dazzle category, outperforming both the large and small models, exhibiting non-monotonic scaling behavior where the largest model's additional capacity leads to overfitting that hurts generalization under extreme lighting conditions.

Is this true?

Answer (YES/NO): YES